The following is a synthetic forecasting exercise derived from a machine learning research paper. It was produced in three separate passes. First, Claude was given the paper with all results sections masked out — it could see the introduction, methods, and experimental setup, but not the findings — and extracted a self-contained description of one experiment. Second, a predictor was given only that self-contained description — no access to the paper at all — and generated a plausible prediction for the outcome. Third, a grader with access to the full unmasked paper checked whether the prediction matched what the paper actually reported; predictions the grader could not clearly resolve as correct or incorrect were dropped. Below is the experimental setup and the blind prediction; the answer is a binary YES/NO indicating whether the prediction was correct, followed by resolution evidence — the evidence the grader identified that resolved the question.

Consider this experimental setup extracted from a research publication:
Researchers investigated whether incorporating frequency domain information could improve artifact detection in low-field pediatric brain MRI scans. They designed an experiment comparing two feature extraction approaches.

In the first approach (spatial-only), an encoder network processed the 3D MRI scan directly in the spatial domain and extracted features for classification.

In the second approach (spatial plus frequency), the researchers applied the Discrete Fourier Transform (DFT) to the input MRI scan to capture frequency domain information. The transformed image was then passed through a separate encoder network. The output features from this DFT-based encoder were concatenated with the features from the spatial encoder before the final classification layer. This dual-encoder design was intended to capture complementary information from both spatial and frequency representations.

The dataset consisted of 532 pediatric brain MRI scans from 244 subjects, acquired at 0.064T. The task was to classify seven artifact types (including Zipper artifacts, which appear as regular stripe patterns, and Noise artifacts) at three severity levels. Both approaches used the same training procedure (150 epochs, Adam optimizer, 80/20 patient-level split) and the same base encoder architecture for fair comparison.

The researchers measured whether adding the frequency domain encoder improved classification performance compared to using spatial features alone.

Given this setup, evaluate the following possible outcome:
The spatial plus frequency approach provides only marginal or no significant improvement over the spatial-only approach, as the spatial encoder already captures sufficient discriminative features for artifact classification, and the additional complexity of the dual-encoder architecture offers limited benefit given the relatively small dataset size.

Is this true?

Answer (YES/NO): NO